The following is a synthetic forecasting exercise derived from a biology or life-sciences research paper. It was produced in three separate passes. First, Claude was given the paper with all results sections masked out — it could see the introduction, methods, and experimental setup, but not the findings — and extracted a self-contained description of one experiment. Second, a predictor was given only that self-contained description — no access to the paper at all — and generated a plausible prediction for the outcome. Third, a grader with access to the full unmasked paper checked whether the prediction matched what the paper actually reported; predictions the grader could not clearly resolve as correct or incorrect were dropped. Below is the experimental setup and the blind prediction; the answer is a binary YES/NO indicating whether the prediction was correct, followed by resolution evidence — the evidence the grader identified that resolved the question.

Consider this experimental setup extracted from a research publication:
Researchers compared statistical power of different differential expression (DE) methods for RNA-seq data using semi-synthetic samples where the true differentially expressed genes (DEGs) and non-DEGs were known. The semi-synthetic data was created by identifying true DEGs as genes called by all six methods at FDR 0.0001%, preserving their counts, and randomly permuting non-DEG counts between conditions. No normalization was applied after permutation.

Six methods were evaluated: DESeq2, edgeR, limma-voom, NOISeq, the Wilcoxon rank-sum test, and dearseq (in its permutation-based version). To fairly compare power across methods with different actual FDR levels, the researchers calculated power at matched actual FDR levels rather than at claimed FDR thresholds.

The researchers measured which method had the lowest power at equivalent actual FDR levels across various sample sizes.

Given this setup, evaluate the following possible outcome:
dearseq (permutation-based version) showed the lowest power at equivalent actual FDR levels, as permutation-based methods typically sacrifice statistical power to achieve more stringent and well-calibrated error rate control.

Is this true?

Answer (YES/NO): YES